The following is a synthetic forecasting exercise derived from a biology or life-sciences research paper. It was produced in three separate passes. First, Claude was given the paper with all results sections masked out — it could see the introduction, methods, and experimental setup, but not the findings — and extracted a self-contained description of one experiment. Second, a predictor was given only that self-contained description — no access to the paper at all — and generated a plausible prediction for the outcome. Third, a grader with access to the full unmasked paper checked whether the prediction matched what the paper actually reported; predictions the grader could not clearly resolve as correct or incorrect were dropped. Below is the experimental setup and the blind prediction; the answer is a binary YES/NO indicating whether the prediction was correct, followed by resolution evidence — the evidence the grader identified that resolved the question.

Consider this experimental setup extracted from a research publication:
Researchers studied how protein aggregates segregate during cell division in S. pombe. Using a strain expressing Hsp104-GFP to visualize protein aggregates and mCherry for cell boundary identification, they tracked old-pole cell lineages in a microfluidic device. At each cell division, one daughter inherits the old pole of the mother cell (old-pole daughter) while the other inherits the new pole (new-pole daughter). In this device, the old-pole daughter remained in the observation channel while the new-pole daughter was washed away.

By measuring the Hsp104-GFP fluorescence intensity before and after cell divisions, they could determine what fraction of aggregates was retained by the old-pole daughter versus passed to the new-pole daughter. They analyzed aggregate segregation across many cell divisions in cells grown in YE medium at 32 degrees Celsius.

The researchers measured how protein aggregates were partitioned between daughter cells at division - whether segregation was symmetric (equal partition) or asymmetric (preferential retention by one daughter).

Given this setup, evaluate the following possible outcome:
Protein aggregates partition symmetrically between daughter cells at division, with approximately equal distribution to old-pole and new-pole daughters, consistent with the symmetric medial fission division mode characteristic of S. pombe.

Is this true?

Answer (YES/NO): NO